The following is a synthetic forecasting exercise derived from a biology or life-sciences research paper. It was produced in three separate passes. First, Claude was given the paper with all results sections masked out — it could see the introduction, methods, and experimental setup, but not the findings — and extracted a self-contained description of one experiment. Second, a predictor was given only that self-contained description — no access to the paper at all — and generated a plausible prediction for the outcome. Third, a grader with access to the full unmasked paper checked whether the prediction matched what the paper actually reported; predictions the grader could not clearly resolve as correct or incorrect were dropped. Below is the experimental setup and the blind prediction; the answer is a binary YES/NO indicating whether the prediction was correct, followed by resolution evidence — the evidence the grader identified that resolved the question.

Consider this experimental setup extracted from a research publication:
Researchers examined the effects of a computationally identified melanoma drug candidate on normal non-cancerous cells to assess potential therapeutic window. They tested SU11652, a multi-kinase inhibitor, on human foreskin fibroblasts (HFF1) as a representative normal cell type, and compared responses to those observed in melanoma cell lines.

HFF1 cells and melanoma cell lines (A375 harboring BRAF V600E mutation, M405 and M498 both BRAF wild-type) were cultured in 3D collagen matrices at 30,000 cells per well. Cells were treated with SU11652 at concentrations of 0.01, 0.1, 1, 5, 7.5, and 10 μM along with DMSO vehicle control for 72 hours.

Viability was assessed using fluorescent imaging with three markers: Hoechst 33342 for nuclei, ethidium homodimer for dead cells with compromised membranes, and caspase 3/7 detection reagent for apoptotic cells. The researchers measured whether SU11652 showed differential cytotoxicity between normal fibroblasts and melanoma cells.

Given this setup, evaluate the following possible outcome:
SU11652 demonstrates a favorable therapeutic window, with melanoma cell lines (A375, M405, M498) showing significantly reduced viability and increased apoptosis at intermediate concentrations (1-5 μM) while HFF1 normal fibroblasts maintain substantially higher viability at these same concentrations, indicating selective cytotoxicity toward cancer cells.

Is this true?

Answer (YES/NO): YES